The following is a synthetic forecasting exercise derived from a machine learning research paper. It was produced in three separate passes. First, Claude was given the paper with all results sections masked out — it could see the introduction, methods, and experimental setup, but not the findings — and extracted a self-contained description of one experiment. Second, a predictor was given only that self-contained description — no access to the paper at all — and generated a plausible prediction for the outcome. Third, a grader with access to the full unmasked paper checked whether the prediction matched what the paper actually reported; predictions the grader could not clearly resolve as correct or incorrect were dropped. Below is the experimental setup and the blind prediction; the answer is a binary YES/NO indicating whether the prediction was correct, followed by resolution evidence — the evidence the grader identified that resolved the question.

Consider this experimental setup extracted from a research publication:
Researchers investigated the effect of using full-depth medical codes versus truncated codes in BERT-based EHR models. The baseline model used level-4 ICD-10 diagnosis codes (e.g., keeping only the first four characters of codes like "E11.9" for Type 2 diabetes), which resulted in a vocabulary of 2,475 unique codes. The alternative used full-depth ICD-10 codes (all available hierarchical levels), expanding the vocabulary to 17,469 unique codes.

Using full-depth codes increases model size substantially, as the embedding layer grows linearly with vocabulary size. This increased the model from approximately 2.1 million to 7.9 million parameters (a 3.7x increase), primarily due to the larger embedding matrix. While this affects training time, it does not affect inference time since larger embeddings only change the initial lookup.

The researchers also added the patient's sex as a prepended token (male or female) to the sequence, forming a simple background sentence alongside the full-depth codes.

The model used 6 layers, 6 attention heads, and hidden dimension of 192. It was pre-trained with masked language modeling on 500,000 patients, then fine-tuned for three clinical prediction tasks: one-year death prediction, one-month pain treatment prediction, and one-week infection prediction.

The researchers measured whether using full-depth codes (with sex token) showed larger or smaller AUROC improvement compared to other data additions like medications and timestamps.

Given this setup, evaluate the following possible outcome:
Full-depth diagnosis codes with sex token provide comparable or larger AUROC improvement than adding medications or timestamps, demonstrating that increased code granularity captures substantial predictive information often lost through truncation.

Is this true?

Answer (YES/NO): NO